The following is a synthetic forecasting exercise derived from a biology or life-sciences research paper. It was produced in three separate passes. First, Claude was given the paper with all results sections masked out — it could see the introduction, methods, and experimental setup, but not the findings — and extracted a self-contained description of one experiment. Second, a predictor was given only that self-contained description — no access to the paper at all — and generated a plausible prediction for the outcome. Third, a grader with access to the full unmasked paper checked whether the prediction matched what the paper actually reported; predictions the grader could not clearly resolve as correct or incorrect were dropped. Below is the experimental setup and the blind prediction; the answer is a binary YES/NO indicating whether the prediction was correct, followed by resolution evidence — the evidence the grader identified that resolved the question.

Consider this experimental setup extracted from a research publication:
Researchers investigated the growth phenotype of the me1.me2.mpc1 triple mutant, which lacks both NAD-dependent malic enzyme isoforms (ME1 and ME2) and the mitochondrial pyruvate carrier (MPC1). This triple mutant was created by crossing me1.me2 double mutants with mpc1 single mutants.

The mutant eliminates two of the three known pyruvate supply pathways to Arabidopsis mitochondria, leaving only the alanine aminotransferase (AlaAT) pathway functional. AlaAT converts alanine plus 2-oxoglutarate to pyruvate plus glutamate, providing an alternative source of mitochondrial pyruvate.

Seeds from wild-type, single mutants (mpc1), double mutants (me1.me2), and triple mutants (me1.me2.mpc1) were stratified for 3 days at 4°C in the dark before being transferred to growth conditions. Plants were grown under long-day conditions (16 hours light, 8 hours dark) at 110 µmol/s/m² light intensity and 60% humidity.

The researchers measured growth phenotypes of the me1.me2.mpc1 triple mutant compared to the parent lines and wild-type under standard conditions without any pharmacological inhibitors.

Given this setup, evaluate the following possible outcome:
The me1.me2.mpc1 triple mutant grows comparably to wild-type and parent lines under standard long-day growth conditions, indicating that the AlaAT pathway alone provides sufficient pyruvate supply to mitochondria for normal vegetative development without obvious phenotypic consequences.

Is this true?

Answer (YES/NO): NO